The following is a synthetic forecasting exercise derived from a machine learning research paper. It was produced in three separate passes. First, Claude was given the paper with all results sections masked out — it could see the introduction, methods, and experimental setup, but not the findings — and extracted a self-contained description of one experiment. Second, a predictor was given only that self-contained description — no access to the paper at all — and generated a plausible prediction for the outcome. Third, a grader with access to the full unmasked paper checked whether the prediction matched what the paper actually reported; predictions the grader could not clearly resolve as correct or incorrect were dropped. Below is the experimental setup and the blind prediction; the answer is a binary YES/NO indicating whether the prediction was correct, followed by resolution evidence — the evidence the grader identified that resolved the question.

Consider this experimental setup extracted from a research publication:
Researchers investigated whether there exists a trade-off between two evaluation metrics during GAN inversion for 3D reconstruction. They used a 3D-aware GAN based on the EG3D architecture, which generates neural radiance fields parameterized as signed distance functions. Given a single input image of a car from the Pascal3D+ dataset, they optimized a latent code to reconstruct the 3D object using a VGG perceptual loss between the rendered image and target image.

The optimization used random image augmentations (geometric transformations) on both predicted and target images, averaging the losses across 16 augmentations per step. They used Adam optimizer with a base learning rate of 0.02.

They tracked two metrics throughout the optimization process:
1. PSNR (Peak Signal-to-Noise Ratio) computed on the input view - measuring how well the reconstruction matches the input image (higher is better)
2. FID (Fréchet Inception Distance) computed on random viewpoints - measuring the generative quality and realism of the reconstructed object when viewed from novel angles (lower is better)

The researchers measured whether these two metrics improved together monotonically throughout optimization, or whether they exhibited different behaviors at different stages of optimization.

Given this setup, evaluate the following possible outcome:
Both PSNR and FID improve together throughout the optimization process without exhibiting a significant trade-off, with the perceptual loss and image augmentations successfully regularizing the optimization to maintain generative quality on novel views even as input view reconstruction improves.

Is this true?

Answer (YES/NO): NO